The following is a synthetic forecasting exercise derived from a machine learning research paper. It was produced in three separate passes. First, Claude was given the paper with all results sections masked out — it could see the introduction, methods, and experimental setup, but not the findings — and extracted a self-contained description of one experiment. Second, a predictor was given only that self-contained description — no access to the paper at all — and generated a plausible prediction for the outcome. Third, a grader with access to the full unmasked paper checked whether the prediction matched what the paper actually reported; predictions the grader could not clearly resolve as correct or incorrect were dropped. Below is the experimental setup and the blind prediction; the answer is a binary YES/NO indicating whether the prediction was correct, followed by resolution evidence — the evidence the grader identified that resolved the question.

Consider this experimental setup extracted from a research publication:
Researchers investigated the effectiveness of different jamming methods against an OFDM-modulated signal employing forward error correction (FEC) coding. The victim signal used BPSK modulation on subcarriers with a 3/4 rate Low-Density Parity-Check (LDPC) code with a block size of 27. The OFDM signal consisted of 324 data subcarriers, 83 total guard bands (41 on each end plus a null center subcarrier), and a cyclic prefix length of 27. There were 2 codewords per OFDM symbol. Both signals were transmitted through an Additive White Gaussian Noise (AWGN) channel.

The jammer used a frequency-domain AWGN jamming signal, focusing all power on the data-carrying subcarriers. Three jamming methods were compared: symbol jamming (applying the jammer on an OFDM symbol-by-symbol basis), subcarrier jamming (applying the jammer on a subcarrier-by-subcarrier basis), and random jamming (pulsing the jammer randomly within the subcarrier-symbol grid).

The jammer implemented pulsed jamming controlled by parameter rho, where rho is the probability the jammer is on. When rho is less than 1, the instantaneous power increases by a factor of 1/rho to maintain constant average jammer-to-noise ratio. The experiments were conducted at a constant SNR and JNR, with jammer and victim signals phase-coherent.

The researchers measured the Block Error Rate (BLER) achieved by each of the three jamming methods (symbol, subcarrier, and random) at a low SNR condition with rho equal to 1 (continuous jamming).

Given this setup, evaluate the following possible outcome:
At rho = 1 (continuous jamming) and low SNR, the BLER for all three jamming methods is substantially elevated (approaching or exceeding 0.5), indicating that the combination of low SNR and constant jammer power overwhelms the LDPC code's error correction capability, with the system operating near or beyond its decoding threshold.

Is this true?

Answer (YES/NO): YES